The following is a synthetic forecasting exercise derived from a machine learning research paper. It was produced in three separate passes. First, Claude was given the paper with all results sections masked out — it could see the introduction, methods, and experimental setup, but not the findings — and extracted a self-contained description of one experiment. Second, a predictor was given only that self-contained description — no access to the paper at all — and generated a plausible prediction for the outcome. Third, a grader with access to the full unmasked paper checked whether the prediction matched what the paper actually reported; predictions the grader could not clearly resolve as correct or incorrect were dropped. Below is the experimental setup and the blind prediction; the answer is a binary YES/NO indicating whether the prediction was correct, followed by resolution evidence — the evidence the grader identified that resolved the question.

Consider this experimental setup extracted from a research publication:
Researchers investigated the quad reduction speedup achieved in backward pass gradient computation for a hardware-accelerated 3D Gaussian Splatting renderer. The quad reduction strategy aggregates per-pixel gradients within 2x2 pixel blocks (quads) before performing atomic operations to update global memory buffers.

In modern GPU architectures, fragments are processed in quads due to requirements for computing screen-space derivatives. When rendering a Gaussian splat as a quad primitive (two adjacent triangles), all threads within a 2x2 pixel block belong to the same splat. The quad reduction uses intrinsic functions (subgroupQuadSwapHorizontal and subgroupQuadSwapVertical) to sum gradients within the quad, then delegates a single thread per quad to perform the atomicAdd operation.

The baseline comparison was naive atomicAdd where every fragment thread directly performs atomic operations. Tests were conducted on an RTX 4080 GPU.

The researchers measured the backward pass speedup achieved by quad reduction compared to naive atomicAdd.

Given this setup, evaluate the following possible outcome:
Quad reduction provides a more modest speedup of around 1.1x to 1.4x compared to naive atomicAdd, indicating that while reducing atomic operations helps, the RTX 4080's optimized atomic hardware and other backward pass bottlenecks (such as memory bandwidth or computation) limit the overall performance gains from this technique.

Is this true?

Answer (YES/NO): NO